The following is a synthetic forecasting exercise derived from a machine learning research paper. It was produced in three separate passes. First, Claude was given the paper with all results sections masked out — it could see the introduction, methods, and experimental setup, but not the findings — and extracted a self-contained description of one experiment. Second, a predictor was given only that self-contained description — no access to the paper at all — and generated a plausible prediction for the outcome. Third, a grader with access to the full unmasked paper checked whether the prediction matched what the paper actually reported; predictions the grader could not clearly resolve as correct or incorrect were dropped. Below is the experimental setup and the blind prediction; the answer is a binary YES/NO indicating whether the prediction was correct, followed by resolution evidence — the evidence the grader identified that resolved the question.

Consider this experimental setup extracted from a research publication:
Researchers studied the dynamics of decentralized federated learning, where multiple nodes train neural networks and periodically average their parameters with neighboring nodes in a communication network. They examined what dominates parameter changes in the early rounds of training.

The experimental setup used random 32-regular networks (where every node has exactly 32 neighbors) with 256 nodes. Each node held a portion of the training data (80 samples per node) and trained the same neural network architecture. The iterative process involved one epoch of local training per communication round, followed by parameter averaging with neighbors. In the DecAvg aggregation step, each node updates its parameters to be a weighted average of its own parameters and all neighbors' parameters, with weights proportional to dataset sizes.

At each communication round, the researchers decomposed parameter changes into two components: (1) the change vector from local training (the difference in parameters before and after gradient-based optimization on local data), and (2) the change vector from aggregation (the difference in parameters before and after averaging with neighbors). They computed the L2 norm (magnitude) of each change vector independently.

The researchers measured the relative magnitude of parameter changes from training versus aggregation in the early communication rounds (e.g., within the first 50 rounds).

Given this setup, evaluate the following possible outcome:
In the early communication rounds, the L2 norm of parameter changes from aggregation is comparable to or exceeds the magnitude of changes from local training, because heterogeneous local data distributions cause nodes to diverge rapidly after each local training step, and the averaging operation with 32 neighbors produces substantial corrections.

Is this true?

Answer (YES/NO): YES